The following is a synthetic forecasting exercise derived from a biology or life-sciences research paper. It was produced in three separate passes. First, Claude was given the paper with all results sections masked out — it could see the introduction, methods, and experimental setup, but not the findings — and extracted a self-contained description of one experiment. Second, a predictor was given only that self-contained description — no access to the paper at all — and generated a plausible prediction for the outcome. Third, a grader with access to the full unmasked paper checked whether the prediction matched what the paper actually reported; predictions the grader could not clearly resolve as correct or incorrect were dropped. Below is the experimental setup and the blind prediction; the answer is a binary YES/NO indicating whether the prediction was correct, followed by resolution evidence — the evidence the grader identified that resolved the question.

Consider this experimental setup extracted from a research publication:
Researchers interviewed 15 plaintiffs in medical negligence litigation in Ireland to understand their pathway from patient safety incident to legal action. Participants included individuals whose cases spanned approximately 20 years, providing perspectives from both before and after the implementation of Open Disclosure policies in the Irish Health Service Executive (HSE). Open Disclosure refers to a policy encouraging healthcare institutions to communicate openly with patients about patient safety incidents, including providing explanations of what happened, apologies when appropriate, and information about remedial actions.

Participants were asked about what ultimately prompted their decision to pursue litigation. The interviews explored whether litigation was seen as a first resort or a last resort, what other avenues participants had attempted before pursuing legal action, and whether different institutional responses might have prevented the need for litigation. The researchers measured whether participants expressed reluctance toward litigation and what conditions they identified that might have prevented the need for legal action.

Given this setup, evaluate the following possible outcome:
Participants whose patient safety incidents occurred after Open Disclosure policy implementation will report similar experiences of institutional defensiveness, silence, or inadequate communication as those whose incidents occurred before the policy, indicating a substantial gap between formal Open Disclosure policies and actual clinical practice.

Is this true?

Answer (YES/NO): YES